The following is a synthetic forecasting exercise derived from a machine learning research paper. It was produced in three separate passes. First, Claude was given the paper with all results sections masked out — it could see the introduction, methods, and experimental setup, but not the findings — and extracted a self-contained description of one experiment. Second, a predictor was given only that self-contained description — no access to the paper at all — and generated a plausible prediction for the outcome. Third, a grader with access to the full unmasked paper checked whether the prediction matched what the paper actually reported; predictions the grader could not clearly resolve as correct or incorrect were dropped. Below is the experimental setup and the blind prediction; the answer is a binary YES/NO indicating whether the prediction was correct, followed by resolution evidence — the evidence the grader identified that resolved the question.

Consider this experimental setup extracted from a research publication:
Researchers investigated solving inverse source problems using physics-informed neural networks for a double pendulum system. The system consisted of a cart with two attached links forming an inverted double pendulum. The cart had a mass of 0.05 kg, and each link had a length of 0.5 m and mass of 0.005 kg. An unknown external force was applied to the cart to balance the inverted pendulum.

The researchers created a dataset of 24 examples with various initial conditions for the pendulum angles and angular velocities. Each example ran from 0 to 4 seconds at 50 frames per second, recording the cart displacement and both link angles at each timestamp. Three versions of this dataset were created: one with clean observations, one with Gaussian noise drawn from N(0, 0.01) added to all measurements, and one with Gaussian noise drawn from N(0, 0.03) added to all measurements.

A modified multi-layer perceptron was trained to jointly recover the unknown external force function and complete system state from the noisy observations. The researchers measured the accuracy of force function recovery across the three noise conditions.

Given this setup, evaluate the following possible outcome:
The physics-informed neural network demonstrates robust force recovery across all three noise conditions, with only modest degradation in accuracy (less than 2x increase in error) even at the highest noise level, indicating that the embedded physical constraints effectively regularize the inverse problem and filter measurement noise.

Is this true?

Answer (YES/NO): NO